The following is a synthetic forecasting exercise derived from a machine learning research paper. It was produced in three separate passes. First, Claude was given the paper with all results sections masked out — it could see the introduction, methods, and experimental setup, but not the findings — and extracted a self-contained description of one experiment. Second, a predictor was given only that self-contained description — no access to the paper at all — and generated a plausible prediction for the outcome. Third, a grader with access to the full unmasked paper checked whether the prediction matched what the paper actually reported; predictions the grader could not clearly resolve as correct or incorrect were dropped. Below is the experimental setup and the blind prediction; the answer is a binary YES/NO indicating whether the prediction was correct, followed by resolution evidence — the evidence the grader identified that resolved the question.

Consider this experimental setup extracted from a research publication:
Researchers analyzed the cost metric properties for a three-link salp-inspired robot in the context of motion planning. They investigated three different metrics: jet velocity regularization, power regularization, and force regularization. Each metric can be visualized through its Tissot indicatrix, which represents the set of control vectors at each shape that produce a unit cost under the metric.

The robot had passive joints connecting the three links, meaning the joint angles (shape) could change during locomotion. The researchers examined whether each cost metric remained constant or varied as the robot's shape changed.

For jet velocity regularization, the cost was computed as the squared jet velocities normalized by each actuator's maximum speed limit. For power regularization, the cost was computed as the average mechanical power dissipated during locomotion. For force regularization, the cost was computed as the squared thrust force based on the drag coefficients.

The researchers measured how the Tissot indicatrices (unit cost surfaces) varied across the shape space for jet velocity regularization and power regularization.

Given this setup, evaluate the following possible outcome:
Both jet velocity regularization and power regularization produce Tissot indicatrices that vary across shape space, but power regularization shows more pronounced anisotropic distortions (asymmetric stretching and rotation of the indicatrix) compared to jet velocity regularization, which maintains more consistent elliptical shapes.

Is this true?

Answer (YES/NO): NO